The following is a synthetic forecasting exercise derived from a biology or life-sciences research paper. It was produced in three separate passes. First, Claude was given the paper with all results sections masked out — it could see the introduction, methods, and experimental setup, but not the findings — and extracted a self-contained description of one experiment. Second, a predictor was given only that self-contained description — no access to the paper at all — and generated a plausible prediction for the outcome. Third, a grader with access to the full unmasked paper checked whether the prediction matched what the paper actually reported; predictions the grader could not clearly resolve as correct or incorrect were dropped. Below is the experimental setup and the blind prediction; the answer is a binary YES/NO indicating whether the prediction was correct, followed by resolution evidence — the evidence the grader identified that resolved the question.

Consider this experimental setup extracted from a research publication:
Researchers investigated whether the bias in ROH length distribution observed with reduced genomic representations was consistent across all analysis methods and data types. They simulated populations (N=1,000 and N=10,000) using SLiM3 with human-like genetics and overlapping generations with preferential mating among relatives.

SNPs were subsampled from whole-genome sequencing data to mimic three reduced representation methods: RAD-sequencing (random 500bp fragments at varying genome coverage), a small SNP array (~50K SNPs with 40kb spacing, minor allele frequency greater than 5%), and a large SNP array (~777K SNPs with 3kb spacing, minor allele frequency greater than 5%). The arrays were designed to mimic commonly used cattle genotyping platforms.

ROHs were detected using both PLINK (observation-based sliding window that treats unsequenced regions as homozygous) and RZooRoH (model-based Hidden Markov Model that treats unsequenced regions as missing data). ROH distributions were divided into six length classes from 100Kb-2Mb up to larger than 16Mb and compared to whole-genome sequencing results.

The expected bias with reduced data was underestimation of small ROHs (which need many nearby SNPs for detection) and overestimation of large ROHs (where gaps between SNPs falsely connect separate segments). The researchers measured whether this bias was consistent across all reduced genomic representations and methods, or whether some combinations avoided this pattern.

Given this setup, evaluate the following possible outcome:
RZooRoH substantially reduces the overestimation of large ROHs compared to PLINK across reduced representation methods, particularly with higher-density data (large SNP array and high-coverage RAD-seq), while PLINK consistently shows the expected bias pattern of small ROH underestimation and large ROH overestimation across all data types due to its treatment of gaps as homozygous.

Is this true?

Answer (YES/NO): YES